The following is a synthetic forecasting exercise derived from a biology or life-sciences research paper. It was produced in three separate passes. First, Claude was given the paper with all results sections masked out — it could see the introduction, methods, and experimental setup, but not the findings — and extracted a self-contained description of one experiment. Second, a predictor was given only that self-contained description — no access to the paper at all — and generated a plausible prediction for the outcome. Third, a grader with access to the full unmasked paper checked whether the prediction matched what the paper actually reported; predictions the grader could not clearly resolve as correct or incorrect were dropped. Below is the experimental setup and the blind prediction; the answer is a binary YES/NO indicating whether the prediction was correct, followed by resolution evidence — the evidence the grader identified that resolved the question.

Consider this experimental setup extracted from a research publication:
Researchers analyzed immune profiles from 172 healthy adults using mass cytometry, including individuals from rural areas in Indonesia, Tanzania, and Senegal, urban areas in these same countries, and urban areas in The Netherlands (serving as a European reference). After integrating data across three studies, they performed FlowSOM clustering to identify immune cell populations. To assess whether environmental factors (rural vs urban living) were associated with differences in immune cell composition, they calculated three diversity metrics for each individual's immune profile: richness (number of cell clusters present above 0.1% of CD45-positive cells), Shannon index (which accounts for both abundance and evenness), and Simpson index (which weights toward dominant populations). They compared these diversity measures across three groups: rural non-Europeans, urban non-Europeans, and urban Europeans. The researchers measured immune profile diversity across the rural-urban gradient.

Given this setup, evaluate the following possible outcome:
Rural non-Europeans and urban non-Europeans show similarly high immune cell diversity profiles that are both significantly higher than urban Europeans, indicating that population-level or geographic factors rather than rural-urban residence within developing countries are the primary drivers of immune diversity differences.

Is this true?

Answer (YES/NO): NO